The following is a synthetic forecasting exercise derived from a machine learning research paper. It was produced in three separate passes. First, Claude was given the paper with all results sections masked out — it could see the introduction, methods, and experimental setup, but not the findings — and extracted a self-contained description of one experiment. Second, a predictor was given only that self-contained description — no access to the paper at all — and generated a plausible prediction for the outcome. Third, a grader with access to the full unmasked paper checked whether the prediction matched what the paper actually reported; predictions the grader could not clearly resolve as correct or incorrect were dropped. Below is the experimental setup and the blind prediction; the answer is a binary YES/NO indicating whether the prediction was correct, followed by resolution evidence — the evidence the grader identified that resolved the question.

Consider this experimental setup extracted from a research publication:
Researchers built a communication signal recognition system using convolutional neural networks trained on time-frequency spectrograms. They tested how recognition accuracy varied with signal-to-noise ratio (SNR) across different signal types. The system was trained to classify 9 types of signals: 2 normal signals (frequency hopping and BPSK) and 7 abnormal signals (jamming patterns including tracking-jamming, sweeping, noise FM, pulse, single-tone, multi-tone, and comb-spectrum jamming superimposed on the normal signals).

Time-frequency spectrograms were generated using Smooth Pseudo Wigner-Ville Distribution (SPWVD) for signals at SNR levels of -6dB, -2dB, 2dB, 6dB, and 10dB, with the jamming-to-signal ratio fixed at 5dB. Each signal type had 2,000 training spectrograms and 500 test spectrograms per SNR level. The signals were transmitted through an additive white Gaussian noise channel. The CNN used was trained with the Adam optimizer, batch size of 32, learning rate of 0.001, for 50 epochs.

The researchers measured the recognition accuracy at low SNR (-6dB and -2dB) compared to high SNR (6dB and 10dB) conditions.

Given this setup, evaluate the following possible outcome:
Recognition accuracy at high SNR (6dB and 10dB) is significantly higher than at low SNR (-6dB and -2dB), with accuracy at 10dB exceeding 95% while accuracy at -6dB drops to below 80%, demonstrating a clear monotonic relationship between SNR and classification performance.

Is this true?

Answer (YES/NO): NO